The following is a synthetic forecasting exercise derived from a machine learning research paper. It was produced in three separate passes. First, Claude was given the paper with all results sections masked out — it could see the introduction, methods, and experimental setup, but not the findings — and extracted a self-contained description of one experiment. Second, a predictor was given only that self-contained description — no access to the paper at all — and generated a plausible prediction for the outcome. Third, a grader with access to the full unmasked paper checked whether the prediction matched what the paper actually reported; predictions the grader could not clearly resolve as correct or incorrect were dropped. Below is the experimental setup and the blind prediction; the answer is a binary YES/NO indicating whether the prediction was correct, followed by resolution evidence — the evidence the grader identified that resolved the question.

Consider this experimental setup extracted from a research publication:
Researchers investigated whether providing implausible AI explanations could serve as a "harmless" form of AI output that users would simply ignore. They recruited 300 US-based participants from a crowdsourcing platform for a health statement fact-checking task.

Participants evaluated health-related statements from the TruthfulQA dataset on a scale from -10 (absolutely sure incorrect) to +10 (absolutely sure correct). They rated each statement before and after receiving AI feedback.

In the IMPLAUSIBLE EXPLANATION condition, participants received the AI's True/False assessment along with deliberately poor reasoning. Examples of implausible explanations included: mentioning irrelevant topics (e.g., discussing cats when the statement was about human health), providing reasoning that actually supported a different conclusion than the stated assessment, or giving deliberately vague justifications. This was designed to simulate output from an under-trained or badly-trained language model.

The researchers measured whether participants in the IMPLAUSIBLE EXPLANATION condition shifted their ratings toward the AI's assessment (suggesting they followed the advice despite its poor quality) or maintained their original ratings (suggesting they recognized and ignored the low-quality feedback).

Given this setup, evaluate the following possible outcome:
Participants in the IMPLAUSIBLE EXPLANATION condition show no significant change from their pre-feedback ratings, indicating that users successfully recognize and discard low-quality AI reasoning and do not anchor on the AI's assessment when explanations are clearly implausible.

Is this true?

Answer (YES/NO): NO